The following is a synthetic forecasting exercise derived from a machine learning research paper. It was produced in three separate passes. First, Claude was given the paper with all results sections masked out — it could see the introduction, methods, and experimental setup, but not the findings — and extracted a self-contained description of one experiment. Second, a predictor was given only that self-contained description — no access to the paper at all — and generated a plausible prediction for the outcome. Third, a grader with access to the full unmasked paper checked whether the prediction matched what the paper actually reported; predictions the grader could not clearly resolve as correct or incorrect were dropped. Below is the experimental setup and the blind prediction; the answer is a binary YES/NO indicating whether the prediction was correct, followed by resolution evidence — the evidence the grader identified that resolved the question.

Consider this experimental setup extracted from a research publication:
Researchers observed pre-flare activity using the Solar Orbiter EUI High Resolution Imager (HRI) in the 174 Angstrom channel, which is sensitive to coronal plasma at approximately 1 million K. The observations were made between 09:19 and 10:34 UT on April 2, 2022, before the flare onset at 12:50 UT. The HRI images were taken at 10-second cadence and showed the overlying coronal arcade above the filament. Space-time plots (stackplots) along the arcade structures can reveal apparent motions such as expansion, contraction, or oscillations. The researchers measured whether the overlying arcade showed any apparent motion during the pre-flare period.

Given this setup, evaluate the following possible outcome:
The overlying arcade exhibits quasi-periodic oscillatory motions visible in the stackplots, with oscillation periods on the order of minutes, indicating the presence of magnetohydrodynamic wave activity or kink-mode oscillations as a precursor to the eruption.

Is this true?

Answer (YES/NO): NO